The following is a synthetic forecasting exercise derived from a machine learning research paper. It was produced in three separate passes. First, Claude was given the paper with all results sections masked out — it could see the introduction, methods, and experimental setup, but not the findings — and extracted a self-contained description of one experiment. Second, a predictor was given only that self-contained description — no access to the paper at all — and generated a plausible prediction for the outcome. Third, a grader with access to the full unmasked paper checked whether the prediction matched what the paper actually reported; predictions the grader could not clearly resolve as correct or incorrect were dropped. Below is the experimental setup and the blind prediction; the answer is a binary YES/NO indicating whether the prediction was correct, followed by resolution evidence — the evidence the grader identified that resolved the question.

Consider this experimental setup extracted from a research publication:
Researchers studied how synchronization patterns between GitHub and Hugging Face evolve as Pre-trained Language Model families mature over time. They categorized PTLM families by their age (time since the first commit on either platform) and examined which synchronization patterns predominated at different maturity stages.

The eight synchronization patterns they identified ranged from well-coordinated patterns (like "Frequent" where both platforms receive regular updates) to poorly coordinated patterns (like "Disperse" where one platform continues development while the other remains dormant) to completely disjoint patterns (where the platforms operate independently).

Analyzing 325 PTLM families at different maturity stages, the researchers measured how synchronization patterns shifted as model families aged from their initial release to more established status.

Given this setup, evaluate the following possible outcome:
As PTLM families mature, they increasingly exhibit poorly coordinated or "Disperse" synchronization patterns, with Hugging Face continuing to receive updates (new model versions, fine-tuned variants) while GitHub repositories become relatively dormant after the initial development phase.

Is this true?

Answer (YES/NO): YES